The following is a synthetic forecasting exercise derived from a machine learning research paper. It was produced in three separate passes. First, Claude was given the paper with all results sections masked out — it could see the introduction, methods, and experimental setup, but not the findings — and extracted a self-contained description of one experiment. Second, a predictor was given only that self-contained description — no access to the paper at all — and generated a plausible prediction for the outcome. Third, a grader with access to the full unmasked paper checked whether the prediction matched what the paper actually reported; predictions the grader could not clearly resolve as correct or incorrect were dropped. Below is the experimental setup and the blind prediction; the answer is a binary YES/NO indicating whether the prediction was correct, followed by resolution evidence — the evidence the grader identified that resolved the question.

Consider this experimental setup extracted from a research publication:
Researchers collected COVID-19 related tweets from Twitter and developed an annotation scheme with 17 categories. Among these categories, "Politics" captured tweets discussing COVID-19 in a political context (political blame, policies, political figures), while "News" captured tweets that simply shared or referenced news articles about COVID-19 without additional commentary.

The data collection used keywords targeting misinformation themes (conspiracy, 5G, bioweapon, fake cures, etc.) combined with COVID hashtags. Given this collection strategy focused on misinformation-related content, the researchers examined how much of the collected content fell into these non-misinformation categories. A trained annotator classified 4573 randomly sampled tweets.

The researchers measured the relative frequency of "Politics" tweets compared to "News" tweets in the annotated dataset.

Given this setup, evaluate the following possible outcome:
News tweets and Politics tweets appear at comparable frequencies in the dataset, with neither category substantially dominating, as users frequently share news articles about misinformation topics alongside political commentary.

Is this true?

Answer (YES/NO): NO